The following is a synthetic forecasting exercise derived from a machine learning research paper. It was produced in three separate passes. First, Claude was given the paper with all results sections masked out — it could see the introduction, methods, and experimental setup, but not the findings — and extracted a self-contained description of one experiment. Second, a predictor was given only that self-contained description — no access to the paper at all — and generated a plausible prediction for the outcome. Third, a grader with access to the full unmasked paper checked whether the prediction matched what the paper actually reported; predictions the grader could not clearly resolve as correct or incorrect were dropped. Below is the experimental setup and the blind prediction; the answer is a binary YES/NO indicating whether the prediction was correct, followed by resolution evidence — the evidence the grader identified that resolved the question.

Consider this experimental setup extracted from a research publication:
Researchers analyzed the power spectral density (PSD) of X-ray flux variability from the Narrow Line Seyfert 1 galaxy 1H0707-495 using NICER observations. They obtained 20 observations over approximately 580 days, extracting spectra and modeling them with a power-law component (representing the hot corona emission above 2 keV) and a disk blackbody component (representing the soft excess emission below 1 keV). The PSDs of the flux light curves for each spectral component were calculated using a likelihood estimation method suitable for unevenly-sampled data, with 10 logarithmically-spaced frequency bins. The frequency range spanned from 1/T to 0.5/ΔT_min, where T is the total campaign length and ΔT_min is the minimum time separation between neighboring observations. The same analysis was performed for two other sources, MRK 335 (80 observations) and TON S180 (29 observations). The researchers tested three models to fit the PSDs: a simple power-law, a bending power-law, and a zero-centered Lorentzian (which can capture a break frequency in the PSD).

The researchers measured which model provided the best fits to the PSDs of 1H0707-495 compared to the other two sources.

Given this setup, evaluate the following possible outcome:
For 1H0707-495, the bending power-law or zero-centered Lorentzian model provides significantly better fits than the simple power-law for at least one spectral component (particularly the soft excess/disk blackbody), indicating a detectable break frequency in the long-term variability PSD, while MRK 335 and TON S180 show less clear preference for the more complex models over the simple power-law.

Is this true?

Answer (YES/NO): YES